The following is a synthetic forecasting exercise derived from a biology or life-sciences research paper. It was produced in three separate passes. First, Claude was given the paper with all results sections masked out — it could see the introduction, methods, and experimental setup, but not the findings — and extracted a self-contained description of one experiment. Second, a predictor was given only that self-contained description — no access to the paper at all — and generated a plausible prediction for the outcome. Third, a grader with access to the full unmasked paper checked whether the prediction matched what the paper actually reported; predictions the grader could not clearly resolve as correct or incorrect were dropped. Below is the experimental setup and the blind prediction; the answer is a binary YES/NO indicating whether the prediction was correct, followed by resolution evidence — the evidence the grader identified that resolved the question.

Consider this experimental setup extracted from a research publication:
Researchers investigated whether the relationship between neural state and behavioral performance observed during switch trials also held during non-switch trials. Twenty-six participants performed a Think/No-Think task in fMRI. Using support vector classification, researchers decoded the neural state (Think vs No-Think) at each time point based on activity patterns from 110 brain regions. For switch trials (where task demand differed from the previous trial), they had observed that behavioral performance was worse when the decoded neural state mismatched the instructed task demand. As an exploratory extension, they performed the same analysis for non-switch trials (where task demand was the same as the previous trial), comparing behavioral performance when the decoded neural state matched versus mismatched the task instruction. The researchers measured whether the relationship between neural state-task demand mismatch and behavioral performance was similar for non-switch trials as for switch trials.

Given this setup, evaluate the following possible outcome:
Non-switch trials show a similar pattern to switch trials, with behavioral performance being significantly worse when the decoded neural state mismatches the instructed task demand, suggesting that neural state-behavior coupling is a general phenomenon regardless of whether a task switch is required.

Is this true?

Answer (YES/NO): YES